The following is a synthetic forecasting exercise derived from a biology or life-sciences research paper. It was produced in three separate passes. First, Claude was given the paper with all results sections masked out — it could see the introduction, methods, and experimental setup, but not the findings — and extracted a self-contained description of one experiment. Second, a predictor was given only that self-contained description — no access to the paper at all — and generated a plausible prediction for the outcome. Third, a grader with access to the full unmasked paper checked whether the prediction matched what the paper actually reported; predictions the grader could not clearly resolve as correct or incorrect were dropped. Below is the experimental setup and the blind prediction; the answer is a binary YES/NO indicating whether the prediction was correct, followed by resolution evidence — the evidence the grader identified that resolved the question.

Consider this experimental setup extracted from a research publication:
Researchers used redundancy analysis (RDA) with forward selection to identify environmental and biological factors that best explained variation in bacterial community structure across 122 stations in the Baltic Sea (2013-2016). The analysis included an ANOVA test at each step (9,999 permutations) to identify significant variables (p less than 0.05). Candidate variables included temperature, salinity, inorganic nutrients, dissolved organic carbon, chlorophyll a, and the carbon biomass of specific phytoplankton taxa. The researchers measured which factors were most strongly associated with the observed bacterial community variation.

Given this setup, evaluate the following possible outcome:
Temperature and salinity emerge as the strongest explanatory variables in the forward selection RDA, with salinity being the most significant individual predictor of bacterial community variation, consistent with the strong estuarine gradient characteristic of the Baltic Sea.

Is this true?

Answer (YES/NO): NO